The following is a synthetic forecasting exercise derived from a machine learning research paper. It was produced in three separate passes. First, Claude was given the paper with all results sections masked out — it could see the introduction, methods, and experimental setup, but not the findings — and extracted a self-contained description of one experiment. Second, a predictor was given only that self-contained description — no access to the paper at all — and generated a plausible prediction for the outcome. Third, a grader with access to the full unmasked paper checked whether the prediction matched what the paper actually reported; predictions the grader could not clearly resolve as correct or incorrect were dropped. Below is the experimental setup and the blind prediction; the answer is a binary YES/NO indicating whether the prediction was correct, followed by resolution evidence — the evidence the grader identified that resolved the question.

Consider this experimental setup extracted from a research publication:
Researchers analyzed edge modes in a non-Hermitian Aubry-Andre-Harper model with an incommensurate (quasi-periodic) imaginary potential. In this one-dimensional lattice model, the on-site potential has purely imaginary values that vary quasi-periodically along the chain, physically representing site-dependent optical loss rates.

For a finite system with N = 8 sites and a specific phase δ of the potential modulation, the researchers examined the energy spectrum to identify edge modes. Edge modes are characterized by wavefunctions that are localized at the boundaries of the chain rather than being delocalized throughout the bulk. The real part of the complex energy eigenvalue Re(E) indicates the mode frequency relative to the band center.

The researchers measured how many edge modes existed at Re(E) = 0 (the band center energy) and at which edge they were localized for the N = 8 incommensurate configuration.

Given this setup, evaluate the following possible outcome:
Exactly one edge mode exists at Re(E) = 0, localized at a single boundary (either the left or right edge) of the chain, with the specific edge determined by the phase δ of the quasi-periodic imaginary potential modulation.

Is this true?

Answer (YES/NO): YES